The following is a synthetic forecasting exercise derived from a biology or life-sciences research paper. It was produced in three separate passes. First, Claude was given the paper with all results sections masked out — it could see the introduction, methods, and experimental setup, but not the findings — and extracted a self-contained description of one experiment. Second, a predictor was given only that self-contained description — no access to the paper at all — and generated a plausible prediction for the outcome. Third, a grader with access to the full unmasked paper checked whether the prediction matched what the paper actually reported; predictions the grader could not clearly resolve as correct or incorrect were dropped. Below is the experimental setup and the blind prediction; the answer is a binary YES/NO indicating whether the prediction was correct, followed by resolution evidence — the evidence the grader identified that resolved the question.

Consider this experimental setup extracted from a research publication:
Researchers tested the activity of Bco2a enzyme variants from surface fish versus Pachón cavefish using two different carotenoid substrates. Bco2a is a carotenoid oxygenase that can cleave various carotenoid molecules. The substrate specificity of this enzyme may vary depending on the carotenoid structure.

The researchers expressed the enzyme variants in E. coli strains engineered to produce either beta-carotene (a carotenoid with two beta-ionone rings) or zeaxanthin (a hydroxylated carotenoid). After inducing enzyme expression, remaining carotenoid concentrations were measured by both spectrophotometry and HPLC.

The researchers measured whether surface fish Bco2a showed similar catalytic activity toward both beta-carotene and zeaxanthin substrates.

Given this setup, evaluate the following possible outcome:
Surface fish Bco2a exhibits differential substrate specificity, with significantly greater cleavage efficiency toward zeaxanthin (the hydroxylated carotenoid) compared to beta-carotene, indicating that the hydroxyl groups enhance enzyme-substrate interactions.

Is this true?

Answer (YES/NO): NO